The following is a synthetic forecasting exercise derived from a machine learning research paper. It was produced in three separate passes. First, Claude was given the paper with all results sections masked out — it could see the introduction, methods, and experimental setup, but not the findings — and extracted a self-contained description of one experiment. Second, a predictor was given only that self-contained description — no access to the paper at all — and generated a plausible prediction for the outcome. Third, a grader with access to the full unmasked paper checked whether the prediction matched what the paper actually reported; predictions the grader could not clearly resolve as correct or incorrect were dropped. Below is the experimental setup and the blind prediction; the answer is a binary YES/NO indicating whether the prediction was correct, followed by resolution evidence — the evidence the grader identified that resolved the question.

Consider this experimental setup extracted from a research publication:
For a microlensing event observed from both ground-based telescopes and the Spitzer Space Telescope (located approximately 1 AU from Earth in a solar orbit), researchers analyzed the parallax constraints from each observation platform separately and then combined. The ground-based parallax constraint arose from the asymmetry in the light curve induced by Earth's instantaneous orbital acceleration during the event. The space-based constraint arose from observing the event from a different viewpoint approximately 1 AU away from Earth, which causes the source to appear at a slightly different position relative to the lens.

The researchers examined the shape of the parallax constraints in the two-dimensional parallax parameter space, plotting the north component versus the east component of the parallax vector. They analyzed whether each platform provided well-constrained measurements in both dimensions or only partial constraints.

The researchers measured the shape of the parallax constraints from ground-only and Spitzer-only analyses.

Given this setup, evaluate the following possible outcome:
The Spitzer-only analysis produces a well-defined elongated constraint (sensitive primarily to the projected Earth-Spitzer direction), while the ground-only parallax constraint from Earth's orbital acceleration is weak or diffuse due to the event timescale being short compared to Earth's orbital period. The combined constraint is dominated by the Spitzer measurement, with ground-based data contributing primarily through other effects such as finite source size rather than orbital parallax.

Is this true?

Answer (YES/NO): NO